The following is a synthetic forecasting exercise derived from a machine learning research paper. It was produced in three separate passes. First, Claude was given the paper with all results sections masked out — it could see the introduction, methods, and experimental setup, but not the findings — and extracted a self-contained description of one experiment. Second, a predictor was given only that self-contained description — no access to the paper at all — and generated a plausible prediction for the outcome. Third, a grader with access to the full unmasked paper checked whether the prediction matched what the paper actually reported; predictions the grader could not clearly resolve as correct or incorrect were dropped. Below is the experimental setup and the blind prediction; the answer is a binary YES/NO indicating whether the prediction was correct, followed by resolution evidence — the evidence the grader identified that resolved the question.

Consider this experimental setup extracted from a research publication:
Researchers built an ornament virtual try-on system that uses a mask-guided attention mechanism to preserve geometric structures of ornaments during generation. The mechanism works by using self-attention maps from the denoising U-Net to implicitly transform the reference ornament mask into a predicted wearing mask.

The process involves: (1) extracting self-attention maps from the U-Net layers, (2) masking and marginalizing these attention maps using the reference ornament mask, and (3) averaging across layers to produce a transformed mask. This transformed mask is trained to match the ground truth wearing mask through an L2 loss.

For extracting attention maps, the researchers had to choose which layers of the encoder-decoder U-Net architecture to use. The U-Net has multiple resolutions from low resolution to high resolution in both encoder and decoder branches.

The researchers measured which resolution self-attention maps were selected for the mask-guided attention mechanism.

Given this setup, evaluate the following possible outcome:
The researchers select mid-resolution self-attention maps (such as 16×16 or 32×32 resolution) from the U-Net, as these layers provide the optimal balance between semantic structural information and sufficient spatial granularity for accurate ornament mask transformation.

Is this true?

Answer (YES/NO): NO